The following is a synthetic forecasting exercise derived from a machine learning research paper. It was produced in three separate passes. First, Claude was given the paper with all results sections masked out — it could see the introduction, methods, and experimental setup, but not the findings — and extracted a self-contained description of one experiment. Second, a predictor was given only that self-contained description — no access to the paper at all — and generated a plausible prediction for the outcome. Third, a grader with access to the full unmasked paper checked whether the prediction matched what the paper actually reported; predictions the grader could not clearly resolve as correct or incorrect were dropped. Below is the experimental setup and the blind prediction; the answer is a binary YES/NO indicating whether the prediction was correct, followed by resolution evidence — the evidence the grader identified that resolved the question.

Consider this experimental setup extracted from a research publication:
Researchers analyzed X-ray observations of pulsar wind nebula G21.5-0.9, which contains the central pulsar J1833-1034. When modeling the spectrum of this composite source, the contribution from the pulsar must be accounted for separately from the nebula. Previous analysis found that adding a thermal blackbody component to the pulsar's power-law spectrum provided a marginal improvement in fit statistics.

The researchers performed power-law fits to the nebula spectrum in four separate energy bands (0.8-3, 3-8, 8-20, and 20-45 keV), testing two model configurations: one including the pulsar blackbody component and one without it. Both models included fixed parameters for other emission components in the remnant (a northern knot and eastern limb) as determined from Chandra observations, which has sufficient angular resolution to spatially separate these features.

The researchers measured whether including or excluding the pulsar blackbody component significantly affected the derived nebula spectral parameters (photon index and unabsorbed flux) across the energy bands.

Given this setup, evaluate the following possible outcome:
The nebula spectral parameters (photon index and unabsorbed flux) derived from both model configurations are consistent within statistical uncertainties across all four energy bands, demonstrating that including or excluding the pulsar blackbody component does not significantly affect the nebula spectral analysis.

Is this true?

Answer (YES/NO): NO